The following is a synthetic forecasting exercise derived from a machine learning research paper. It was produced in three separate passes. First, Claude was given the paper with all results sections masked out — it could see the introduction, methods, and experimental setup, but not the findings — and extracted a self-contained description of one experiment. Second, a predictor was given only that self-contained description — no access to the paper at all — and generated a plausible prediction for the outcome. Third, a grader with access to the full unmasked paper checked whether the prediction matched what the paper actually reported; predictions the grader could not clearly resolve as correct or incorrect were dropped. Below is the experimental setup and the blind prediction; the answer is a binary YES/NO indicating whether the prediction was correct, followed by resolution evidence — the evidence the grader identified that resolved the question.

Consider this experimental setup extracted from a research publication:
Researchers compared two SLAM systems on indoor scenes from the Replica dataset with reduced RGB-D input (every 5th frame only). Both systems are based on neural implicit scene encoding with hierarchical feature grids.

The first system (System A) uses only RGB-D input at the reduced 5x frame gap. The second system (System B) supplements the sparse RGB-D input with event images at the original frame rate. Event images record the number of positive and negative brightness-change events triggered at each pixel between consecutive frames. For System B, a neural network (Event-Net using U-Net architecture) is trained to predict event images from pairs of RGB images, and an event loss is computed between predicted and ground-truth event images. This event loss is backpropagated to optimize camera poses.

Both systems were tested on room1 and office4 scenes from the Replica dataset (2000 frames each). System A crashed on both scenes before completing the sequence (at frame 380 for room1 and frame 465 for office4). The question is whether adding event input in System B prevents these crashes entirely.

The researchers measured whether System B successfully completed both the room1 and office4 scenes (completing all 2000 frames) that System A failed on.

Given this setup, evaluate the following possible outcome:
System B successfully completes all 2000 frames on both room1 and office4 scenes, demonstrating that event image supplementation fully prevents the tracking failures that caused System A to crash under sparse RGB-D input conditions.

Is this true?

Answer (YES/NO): NO